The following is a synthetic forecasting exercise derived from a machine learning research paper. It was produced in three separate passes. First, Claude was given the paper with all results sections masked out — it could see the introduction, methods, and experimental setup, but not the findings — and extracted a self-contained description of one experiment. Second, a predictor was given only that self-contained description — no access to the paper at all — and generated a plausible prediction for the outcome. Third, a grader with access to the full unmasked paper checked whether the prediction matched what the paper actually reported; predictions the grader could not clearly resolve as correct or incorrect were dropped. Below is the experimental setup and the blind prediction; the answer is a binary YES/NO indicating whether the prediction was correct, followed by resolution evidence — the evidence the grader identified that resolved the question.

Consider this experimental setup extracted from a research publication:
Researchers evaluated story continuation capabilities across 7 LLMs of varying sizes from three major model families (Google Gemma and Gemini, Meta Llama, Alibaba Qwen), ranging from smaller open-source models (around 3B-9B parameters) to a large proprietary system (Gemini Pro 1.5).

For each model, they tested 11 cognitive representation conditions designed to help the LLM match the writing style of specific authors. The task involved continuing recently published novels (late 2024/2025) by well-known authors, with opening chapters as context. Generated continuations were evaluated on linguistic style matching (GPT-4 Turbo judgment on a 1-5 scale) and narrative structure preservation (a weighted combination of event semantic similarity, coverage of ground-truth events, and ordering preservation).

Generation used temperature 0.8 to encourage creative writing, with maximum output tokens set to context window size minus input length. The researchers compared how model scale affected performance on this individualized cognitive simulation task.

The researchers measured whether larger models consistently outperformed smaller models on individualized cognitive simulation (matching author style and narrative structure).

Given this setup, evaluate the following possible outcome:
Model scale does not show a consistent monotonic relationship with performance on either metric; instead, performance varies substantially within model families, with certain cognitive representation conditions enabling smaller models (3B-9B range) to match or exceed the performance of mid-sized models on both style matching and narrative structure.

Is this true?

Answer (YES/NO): NO